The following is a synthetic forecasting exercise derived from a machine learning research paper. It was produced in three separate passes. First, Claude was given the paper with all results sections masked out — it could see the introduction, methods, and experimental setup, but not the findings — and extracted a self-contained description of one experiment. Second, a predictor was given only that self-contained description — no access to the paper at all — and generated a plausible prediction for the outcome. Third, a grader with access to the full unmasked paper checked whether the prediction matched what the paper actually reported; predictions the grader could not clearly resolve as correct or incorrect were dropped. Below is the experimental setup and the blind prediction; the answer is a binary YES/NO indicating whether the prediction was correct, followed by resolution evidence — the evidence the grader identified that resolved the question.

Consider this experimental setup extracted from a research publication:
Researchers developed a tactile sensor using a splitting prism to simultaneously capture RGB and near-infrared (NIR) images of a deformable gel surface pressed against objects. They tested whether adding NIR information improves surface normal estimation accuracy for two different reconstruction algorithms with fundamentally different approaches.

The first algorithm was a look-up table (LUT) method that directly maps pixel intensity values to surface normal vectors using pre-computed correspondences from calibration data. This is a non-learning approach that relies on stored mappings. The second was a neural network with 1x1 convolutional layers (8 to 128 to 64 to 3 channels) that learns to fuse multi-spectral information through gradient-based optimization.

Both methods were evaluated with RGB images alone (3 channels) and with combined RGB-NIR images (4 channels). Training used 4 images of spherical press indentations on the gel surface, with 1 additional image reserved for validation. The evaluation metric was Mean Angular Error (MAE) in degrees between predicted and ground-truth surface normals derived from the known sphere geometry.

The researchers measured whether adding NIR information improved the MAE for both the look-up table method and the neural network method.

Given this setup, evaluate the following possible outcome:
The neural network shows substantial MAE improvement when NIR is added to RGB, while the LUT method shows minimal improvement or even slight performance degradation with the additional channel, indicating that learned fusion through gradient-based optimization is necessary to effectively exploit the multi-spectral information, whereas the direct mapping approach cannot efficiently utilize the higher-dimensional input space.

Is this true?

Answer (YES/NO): NO